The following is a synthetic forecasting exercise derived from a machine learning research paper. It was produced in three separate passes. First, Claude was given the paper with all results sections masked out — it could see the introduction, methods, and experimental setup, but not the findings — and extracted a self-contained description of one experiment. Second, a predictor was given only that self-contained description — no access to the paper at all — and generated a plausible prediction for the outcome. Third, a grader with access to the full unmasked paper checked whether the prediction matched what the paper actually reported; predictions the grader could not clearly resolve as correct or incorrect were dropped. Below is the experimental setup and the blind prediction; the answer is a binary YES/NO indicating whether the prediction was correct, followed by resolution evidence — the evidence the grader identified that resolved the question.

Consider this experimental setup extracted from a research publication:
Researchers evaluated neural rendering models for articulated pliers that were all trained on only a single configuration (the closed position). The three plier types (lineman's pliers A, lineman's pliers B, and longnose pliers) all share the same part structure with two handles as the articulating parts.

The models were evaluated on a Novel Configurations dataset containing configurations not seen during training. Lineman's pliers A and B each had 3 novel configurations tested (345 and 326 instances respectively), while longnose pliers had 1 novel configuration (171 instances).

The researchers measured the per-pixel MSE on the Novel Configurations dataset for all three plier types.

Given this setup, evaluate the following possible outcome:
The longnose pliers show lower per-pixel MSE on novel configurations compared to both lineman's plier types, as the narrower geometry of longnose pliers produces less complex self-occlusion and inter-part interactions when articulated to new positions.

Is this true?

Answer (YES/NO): NO